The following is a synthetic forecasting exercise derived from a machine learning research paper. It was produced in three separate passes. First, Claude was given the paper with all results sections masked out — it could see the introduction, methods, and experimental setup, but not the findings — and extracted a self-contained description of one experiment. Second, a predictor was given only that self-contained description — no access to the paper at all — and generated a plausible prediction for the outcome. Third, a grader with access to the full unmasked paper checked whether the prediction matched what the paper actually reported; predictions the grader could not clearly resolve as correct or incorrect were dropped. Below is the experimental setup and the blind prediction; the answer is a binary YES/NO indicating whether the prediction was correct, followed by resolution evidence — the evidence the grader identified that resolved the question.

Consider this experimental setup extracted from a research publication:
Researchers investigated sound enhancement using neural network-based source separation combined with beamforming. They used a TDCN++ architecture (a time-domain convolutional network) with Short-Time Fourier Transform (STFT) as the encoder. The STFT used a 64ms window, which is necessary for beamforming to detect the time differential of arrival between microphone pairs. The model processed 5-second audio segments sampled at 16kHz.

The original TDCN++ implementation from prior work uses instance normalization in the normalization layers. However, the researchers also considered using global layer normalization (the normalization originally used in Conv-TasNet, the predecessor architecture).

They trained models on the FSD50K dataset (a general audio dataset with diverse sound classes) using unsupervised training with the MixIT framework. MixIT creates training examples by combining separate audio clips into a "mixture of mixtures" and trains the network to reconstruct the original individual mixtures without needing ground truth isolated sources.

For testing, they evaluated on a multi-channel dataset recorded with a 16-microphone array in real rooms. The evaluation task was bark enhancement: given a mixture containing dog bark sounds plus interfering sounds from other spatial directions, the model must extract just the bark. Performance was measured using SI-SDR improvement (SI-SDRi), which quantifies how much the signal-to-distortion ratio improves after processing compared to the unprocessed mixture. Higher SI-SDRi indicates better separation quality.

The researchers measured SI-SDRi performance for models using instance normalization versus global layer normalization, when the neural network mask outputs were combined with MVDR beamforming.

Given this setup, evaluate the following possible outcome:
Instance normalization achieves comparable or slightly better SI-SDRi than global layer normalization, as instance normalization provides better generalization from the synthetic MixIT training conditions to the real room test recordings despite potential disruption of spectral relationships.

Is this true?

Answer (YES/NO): NO